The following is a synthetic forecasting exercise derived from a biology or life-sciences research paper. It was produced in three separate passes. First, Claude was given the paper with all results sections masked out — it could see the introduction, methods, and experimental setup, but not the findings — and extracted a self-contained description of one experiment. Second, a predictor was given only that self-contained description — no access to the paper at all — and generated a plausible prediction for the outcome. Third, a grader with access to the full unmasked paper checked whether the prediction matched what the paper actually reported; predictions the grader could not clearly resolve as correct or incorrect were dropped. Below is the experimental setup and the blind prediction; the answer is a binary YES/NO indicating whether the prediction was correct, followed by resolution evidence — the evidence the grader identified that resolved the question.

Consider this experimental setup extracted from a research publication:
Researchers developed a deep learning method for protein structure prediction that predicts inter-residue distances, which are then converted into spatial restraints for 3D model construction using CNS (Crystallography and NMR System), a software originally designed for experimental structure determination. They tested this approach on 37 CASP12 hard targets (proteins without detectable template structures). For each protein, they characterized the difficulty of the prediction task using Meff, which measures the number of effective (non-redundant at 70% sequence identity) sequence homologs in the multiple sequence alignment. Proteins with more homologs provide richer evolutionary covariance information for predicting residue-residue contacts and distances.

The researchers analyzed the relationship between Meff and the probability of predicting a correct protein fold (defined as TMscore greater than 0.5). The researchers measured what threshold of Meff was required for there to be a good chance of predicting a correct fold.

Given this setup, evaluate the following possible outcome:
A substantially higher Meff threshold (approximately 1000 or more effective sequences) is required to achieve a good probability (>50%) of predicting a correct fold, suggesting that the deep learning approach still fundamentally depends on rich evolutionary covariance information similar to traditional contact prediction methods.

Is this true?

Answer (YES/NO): NO